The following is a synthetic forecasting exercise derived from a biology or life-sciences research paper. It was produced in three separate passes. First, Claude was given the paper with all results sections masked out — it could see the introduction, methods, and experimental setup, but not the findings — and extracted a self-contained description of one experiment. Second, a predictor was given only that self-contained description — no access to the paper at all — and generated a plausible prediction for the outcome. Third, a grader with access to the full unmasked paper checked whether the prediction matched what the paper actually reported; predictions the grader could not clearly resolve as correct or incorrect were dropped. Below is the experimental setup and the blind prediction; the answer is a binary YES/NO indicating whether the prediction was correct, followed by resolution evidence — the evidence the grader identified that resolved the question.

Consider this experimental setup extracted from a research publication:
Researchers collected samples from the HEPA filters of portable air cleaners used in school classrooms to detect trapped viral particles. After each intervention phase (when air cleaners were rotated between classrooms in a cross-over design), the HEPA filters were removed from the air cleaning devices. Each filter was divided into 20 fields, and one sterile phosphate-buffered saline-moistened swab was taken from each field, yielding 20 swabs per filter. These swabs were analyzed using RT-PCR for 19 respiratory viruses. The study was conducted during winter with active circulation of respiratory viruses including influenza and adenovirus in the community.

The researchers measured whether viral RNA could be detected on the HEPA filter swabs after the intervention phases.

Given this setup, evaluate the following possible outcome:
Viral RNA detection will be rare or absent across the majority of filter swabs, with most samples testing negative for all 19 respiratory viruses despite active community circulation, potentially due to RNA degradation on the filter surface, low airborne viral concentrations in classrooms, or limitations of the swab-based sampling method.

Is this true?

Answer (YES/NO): YES